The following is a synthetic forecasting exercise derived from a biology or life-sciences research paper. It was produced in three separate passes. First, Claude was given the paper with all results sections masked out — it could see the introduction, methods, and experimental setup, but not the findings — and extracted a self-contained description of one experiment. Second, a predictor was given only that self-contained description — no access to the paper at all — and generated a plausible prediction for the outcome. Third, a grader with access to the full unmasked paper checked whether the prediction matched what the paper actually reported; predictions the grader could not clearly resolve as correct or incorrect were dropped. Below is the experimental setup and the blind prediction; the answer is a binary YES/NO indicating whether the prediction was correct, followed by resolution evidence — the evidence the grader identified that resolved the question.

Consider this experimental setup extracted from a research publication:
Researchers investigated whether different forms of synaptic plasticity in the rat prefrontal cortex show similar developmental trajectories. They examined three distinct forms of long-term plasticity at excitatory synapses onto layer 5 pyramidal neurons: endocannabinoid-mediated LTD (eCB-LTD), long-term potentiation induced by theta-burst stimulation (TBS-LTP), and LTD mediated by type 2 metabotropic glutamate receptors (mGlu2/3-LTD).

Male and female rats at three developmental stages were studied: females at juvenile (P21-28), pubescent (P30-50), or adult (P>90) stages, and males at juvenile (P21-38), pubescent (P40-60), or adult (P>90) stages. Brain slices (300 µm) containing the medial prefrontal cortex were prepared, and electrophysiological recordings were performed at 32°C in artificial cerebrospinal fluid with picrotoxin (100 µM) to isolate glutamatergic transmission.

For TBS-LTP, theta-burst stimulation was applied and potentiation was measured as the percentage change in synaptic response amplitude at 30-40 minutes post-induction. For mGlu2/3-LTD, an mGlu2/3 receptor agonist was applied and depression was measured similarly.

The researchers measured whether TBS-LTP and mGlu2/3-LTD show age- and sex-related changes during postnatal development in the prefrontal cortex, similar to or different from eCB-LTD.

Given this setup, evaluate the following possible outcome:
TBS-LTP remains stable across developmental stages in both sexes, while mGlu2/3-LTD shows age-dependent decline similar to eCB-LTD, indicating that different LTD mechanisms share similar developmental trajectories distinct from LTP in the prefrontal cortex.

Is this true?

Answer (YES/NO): NO